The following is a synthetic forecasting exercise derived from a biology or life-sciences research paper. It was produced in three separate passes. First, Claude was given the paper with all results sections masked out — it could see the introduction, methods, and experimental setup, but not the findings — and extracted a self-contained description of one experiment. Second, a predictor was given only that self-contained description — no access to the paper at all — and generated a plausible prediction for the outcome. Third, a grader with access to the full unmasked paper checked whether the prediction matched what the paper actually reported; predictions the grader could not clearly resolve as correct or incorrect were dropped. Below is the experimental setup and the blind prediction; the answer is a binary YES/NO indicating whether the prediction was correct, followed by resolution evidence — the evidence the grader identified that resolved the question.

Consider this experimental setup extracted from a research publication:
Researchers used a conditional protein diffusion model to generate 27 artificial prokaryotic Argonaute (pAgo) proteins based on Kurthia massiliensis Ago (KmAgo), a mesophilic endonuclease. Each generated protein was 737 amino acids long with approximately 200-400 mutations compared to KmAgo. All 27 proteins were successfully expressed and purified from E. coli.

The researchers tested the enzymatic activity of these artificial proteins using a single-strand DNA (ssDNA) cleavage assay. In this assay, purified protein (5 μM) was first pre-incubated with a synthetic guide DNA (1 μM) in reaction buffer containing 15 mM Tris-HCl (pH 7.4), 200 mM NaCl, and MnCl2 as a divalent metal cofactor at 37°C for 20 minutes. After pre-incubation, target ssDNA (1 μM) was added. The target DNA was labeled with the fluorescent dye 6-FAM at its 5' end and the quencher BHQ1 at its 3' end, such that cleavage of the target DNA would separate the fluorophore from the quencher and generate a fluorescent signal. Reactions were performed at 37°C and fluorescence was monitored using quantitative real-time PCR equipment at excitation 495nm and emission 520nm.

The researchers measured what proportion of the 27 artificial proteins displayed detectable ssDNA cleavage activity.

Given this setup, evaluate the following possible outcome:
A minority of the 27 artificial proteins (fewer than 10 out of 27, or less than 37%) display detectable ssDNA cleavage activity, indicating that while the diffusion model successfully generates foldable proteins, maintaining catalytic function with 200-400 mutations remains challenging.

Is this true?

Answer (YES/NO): NO